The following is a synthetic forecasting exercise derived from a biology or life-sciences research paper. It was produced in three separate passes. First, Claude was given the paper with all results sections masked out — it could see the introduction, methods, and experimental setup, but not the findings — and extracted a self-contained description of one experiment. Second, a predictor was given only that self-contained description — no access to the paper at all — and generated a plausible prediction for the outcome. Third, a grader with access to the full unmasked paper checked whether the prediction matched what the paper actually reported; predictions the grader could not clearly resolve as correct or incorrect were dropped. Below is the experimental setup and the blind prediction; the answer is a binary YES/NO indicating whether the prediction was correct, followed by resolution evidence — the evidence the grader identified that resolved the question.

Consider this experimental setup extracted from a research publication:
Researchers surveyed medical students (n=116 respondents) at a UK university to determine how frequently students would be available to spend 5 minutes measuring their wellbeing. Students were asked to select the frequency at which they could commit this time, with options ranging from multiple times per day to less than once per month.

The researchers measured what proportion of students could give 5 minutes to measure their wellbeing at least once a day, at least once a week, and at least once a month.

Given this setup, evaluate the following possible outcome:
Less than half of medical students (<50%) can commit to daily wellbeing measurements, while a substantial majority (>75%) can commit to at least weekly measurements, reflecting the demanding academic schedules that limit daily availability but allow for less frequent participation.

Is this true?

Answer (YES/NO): YES